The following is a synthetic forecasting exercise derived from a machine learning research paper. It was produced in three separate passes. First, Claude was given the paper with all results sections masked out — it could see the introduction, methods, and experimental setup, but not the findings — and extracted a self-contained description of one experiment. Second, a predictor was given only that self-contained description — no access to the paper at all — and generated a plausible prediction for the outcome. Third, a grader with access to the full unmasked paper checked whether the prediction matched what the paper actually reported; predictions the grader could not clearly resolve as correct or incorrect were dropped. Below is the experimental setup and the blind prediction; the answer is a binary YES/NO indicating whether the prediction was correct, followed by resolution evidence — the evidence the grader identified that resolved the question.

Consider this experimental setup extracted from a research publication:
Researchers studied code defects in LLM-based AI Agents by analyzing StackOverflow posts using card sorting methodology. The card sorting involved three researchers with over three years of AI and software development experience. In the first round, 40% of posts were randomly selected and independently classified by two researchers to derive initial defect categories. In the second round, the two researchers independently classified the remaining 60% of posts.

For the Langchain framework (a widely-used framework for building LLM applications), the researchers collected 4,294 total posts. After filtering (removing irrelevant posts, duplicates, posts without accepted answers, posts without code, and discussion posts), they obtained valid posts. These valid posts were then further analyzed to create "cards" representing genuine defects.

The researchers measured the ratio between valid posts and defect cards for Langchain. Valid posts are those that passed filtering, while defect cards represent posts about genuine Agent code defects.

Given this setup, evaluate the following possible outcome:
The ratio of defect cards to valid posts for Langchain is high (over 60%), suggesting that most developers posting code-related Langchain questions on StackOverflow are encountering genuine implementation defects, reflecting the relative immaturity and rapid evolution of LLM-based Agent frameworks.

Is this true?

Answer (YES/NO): NO